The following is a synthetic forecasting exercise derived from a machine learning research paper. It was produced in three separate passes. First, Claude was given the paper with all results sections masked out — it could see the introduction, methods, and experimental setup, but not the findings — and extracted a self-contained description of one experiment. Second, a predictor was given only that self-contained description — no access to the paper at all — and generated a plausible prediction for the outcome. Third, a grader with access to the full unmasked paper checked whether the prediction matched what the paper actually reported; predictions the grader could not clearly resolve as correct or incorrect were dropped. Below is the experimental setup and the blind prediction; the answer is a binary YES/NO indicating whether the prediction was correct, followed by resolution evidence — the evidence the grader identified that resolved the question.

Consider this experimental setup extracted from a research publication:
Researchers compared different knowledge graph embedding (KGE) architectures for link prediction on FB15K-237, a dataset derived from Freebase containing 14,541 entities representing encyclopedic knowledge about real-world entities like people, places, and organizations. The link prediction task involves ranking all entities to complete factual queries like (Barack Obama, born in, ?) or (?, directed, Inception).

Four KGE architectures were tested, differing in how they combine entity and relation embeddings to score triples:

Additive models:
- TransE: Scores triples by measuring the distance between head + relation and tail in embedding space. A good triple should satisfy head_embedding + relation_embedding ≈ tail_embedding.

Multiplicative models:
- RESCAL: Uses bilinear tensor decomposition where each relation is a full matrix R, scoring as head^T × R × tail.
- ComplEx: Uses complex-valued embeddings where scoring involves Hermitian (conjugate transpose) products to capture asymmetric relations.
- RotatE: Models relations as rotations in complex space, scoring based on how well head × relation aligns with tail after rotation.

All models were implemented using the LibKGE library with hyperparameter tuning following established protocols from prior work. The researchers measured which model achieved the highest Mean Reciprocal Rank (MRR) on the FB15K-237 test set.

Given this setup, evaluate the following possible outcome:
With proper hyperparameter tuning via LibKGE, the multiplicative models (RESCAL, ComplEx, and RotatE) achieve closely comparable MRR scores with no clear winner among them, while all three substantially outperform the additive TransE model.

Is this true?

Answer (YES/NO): NO